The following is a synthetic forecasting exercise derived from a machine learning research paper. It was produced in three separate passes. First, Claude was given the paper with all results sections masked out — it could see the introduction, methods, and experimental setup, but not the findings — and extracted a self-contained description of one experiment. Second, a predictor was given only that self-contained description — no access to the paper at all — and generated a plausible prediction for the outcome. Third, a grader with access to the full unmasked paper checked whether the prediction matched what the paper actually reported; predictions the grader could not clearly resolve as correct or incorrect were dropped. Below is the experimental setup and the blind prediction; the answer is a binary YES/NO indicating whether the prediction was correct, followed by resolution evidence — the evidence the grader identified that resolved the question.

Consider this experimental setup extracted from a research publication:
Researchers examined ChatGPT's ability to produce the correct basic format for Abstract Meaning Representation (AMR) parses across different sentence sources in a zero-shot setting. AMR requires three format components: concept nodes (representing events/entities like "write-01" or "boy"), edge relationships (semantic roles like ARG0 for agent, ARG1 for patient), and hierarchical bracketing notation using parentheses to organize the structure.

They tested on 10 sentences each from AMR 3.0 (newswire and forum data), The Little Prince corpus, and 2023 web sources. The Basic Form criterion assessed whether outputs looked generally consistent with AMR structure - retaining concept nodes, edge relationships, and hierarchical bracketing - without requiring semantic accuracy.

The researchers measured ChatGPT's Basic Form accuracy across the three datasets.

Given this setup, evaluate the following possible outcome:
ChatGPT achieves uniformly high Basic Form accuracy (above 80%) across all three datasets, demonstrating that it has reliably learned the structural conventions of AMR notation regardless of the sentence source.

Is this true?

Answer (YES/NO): NO